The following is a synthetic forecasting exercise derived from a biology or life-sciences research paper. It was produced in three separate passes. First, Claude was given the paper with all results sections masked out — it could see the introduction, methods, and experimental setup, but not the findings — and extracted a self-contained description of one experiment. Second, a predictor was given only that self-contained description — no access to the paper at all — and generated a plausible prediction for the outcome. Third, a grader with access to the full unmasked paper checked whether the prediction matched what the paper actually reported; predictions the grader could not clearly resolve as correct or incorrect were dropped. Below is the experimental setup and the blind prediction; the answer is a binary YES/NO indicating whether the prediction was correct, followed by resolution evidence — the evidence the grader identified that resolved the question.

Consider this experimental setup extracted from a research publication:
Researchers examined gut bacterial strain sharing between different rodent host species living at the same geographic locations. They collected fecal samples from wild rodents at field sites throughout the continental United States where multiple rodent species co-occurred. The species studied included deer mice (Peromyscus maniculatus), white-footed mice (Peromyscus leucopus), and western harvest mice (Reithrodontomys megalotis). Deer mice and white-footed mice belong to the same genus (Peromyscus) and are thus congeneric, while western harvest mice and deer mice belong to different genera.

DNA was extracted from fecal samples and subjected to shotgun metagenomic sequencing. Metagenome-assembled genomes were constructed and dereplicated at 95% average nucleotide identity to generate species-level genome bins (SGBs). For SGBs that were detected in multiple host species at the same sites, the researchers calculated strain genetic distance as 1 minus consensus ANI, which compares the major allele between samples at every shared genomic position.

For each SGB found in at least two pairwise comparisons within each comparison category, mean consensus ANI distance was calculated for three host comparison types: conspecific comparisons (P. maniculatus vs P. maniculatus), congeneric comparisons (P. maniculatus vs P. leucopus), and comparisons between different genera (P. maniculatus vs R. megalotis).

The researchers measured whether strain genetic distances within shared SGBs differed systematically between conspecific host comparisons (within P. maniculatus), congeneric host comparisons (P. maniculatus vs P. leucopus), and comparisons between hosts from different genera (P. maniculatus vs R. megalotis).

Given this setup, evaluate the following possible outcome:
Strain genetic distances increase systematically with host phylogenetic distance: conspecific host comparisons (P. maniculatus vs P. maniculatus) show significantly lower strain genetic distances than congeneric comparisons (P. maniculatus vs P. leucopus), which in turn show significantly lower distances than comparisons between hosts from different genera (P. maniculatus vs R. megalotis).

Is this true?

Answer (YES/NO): NO